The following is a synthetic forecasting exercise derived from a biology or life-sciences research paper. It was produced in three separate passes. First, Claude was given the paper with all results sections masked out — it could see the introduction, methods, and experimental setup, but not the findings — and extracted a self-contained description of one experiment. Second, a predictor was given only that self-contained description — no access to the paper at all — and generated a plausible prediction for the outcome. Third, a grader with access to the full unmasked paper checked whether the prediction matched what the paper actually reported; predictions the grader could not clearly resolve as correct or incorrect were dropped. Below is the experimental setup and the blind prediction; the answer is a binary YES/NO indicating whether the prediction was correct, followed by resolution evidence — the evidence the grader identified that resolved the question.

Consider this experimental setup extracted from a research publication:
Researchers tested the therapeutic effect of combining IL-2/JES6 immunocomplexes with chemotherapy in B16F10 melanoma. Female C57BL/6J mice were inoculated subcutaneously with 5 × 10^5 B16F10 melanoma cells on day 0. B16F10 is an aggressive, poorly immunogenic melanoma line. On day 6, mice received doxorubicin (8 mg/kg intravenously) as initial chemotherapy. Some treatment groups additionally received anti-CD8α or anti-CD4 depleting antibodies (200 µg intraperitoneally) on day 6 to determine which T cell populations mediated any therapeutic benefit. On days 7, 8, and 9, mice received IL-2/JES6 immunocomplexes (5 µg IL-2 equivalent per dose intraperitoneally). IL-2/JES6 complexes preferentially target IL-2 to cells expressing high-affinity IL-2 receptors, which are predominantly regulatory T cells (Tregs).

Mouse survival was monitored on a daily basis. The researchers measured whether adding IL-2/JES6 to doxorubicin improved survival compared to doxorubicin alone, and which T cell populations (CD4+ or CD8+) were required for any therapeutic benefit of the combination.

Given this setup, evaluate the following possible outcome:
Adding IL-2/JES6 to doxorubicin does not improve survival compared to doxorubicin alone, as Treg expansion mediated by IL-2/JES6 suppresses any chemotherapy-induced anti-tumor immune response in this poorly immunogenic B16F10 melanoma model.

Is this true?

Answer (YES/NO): NO